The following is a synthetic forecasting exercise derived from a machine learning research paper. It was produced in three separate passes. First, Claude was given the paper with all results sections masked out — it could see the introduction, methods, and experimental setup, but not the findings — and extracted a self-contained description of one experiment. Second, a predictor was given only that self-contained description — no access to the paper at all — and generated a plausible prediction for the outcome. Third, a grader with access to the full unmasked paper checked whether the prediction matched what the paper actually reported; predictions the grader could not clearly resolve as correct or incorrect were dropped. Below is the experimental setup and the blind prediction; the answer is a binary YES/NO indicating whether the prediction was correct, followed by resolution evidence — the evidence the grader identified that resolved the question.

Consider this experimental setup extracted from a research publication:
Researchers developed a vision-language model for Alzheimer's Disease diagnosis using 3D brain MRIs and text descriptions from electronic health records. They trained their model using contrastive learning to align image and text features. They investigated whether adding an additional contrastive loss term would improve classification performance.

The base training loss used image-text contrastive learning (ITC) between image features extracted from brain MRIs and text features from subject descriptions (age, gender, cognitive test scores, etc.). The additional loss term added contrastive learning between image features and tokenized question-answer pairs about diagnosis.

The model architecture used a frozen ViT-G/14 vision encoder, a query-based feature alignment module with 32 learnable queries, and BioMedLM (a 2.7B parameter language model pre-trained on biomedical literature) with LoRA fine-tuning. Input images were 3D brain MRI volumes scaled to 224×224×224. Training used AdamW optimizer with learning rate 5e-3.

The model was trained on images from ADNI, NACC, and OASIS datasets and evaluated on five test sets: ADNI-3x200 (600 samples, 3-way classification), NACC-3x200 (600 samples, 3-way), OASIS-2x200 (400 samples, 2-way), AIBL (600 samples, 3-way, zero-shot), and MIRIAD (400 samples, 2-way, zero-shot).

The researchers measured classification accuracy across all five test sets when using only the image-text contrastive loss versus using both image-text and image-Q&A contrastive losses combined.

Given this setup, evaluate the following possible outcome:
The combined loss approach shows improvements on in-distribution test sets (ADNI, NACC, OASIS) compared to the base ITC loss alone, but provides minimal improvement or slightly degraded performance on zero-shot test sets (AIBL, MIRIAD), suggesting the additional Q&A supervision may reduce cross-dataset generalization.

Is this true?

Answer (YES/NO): NO